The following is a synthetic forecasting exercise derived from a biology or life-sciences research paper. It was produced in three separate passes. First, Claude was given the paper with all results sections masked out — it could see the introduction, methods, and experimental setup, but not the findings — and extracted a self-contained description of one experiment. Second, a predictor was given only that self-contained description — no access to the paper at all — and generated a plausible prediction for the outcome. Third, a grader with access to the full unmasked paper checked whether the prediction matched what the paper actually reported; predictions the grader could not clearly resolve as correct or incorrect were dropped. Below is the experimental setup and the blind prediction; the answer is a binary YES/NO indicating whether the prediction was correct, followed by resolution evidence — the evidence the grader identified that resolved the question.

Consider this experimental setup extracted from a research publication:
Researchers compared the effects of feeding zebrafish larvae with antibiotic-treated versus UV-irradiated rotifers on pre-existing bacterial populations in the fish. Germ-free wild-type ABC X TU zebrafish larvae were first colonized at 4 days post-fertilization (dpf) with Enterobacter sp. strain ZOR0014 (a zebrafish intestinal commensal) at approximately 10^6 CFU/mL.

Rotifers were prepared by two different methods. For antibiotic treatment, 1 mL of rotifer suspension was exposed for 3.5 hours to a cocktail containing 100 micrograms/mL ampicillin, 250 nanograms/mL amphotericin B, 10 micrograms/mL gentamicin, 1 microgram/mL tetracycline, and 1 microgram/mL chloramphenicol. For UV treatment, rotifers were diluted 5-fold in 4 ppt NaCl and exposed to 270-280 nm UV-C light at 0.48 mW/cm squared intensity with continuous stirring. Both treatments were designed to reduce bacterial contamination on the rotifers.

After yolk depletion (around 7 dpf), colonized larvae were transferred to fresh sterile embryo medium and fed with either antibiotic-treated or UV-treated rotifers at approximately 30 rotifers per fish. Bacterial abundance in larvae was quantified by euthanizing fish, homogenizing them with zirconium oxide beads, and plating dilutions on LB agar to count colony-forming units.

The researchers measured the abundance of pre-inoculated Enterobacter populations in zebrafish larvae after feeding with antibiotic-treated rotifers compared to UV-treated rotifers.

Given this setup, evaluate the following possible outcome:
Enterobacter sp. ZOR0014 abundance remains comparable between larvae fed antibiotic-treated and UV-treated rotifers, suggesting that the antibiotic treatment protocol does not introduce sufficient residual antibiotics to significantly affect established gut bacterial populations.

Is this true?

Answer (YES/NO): NO